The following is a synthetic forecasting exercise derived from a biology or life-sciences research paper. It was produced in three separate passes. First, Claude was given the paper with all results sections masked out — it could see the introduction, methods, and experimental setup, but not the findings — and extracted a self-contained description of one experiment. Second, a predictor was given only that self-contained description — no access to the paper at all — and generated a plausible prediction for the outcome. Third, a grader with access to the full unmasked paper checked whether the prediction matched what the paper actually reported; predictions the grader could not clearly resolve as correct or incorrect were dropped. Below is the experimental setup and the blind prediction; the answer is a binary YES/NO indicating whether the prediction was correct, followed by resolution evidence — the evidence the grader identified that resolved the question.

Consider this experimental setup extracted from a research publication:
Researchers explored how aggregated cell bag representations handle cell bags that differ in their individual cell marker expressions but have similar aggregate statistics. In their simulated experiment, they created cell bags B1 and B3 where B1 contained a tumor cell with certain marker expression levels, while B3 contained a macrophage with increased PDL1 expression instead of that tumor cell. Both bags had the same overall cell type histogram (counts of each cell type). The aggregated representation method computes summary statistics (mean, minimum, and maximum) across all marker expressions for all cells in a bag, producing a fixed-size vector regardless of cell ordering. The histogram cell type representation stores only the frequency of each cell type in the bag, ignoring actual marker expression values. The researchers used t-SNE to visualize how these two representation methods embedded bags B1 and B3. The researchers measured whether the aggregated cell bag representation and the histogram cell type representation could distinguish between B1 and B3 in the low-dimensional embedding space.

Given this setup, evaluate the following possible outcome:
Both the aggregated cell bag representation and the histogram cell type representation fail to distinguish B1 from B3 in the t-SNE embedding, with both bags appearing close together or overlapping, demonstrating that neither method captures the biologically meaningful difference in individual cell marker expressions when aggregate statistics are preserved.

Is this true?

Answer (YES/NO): YES